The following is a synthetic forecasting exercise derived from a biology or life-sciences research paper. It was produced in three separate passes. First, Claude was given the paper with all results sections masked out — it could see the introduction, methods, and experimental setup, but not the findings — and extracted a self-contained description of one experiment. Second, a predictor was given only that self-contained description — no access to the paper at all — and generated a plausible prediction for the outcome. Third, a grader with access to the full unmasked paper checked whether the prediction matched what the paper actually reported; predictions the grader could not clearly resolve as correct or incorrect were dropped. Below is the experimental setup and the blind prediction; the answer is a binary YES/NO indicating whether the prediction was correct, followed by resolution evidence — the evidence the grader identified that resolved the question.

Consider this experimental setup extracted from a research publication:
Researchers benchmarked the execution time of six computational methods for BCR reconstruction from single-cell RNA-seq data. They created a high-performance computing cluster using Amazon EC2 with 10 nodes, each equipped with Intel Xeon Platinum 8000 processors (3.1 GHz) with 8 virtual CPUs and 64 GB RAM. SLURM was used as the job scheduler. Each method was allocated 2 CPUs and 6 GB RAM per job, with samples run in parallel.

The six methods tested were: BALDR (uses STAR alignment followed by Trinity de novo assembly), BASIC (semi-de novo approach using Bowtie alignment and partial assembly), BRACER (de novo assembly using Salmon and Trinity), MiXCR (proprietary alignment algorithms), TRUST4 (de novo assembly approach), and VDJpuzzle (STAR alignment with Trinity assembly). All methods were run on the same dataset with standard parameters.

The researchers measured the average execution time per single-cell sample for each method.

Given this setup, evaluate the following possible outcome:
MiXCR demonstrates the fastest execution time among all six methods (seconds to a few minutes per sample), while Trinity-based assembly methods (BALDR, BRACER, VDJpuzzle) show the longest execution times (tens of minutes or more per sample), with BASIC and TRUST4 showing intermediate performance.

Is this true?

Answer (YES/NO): NO